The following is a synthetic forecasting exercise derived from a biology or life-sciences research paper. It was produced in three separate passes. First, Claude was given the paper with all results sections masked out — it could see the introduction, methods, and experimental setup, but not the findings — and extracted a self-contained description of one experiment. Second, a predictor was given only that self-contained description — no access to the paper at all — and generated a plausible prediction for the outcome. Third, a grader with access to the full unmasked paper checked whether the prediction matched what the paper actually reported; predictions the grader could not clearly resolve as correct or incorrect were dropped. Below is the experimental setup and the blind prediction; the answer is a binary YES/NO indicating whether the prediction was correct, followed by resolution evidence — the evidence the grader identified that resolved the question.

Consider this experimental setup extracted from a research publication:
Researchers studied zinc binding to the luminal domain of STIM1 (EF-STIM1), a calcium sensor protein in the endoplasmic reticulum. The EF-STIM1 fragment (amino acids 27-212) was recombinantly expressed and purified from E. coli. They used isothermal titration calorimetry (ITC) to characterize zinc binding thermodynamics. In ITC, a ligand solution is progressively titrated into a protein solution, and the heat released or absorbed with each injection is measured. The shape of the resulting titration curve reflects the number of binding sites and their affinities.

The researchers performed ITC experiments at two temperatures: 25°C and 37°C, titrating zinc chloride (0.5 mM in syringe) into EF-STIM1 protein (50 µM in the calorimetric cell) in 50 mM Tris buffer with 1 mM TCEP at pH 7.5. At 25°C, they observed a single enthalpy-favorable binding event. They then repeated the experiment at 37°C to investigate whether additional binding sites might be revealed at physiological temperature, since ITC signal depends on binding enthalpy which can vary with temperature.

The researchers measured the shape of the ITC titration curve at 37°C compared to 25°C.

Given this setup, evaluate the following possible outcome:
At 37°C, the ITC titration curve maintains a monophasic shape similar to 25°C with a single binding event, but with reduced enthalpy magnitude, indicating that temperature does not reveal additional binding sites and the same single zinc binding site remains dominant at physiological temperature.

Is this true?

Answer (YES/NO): NO